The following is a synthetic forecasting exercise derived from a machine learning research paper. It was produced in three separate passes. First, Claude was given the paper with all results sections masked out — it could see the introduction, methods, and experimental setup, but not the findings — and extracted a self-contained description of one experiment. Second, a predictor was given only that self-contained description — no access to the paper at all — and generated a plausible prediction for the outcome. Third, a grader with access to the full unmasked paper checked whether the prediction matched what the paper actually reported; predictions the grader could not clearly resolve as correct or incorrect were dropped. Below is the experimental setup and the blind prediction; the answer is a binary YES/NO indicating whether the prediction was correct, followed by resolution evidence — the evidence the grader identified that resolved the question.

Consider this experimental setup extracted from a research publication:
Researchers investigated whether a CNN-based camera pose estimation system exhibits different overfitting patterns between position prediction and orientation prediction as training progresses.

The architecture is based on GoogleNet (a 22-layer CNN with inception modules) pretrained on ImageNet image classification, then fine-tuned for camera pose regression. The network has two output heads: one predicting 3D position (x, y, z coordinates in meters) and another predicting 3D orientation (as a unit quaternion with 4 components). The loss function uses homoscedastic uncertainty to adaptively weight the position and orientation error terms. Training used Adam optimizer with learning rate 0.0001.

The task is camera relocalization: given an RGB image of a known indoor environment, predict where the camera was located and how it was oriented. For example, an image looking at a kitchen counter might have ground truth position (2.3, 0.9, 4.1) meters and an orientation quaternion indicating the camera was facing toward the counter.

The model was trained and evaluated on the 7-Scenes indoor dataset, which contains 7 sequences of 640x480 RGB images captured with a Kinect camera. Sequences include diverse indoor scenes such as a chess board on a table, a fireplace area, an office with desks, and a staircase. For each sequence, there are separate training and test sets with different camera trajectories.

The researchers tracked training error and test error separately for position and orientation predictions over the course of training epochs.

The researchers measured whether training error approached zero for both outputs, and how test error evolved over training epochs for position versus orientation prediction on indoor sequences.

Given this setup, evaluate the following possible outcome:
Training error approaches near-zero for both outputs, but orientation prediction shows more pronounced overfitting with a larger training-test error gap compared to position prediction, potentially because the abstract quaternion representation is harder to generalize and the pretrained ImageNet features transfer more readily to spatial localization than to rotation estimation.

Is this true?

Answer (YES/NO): YES